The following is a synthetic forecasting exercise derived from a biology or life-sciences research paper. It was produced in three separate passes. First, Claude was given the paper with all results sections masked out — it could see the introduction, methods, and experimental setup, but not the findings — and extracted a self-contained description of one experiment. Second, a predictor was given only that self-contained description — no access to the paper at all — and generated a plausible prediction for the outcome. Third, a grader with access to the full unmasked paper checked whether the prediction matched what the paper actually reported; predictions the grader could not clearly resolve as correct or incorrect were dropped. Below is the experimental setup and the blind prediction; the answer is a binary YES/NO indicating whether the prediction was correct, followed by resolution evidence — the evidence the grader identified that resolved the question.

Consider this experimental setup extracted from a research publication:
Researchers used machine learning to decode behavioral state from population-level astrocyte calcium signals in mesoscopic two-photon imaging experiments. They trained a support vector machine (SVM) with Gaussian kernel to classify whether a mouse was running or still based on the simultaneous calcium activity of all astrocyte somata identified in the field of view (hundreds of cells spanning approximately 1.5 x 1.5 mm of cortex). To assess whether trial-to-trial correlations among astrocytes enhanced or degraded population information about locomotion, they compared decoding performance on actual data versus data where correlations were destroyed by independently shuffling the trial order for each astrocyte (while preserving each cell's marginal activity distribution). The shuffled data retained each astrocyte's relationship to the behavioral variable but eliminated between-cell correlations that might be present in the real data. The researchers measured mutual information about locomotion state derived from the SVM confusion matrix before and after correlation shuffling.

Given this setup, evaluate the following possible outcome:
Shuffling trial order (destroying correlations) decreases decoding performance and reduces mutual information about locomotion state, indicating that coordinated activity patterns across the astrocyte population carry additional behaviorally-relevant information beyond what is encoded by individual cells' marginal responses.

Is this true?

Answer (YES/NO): NO